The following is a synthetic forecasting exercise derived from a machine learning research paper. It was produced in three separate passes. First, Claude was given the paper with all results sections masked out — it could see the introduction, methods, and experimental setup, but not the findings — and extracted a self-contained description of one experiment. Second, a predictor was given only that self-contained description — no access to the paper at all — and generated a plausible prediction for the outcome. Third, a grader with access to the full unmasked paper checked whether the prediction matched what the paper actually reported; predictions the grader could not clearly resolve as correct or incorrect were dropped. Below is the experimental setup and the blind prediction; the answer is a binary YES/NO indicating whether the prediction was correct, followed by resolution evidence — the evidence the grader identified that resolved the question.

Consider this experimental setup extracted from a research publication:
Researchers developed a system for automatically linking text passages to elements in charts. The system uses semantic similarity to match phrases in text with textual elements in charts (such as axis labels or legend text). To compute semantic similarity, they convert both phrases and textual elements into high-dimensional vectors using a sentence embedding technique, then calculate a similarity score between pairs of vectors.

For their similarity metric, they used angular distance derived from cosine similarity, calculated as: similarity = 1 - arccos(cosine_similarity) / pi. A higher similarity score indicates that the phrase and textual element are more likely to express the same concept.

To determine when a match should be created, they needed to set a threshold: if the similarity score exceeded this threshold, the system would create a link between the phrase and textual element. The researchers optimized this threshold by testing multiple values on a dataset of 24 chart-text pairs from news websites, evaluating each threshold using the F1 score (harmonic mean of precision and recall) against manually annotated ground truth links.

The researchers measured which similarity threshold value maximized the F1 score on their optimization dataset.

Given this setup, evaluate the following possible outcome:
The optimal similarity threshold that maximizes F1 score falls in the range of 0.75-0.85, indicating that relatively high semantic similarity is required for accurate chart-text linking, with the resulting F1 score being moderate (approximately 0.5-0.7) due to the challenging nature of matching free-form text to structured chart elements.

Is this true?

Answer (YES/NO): YES